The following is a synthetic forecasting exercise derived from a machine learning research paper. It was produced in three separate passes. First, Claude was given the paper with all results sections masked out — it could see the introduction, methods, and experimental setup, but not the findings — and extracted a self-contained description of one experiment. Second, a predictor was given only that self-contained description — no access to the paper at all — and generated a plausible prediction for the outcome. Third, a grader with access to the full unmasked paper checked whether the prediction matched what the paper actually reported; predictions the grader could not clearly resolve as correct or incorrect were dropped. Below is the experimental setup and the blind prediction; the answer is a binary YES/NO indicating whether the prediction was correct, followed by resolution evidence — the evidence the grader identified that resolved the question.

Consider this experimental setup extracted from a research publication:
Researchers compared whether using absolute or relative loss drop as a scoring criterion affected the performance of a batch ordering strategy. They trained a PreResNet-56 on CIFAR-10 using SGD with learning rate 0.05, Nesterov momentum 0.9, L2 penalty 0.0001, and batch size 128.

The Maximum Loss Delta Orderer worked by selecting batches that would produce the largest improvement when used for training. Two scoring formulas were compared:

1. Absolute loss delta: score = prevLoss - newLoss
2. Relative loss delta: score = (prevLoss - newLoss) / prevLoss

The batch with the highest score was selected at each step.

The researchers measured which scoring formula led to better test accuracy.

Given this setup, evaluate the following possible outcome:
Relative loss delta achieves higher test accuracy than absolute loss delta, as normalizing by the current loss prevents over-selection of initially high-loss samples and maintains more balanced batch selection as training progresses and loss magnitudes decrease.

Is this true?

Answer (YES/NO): NO